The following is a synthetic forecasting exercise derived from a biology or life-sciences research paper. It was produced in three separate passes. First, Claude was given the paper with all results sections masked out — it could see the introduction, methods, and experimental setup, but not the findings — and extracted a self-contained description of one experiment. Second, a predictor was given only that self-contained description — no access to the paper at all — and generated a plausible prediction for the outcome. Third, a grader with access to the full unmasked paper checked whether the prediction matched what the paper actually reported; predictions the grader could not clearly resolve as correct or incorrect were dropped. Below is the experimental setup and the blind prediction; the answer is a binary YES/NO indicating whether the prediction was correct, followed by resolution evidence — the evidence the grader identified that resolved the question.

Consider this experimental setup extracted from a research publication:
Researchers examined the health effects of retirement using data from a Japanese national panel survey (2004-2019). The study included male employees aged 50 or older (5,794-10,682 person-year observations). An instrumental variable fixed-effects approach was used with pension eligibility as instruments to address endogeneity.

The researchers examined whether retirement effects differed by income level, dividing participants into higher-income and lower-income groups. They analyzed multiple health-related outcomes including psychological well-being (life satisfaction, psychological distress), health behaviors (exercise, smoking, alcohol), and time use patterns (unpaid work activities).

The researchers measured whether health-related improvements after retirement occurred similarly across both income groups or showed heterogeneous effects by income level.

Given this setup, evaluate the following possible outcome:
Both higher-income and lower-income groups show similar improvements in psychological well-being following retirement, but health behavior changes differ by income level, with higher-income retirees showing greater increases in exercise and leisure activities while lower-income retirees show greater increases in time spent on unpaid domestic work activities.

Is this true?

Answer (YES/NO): NO